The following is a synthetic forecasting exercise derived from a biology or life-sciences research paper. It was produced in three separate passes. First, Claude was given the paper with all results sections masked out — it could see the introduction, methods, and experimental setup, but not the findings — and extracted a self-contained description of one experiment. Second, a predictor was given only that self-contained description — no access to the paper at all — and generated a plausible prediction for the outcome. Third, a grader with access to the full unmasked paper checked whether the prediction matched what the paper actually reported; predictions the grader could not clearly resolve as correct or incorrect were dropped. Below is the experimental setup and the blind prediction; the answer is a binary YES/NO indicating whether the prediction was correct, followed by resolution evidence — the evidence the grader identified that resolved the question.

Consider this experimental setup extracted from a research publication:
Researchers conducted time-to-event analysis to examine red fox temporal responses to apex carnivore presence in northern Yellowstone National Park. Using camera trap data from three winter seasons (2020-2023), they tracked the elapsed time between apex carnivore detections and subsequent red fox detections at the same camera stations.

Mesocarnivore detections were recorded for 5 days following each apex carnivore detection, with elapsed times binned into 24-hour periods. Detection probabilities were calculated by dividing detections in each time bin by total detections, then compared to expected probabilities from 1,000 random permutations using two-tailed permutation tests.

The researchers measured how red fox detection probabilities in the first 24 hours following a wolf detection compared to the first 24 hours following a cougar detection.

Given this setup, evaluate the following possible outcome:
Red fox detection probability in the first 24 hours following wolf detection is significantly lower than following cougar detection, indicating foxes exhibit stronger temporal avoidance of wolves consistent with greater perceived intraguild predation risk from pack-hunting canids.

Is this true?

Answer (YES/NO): NO